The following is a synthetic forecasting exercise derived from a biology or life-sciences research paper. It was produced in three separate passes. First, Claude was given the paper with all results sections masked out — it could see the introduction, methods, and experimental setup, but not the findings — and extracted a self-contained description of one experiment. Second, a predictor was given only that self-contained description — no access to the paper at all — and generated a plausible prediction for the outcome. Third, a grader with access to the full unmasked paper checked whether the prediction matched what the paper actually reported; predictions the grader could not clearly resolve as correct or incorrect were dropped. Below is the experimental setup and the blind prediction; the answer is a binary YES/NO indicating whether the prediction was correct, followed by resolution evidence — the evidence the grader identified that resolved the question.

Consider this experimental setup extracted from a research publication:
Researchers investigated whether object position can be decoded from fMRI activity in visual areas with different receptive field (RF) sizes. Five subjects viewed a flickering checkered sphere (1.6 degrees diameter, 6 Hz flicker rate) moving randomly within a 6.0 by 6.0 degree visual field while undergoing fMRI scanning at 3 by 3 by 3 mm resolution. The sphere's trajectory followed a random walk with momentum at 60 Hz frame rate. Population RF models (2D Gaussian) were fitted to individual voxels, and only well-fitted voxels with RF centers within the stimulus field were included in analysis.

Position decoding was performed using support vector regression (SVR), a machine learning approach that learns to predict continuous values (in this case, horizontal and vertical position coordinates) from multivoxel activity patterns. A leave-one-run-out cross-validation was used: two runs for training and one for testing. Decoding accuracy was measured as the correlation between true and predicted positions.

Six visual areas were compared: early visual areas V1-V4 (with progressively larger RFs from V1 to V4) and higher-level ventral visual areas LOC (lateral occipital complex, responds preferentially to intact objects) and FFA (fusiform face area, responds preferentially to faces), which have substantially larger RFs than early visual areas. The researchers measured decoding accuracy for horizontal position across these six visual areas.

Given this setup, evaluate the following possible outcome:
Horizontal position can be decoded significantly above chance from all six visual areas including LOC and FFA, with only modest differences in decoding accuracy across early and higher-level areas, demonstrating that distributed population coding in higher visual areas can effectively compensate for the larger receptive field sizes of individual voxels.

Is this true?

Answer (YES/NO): YES